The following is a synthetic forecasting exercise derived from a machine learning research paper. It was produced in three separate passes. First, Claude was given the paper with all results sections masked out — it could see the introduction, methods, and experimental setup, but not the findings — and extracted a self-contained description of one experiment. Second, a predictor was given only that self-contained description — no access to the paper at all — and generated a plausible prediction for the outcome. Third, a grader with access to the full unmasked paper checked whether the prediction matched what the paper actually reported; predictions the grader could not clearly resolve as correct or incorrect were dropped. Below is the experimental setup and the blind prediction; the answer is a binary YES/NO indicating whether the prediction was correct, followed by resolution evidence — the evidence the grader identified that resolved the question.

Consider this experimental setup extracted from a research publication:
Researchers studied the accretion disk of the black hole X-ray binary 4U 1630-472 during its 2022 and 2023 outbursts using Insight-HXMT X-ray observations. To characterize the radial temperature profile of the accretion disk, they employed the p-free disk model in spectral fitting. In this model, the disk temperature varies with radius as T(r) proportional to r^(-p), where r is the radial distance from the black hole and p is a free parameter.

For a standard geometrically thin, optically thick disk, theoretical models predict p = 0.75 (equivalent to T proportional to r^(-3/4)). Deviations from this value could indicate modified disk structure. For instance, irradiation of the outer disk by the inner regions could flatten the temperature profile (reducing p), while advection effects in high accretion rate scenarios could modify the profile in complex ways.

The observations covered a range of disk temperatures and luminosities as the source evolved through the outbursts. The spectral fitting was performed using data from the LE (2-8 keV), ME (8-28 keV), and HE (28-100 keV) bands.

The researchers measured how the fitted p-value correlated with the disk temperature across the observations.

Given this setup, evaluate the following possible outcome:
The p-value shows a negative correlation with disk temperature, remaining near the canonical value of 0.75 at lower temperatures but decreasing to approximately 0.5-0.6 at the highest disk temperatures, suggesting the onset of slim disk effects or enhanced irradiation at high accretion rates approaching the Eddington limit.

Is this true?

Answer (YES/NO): NO